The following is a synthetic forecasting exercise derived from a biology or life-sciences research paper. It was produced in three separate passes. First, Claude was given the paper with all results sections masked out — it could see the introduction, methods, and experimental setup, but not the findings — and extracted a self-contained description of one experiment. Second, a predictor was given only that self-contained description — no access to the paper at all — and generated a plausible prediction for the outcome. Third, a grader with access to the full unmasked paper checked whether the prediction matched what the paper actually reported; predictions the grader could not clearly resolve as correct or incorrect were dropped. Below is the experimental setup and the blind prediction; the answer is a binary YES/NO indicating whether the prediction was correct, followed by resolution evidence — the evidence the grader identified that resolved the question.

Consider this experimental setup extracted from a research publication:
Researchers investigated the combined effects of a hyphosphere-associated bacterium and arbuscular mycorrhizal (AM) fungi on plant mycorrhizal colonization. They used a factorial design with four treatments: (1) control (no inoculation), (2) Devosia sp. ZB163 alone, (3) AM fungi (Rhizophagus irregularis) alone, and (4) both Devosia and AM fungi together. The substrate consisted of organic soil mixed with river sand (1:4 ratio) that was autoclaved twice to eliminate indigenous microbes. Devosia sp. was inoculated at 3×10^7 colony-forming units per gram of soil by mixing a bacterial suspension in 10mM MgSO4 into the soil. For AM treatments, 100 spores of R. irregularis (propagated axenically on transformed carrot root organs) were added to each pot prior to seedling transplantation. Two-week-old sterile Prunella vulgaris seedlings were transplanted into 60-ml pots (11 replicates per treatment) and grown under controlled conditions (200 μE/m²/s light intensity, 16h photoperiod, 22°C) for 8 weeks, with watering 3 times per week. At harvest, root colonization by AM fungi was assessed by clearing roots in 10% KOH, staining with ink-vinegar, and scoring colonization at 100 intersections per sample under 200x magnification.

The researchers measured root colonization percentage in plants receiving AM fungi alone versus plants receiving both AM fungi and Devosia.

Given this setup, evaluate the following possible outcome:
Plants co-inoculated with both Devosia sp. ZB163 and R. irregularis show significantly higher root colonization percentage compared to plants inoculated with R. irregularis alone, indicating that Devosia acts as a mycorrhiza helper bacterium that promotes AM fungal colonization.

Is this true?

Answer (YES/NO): YES